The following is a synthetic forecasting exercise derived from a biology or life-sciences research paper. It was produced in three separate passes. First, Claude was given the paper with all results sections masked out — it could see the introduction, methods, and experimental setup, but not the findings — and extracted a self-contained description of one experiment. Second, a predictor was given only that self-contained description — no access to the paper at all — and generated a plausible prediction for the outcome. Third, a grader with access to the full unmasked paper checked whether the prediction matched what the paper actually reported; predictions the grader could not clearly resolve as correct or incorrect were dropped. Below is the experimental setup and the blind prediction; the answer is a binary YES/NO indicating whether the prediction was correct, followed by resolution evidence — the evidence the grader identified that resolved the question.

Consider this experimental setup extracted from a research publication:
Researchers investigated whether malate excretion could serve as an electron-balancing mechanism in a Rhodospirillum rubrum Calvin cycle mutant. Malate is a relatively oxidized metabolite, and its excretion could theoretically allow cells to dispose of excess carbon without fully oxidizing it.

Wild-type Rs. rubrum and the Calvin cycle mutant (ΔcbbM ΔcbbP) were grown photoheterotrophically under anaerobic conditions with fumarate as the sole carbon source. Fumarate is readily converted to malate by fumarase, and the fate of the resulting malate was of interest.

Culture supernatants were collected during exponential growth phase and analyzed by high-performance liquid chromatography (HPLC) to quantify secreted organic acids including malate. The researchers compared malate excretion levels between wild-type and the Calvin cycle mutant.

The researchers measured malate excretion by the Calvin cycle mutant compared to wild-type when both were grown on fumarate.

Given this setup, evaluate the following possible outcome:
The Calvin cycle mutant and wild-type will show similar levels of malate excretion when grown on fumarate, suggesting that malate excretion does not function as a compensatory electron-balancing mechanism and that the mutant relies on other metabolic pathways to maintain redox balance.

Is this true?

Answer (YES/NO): NO